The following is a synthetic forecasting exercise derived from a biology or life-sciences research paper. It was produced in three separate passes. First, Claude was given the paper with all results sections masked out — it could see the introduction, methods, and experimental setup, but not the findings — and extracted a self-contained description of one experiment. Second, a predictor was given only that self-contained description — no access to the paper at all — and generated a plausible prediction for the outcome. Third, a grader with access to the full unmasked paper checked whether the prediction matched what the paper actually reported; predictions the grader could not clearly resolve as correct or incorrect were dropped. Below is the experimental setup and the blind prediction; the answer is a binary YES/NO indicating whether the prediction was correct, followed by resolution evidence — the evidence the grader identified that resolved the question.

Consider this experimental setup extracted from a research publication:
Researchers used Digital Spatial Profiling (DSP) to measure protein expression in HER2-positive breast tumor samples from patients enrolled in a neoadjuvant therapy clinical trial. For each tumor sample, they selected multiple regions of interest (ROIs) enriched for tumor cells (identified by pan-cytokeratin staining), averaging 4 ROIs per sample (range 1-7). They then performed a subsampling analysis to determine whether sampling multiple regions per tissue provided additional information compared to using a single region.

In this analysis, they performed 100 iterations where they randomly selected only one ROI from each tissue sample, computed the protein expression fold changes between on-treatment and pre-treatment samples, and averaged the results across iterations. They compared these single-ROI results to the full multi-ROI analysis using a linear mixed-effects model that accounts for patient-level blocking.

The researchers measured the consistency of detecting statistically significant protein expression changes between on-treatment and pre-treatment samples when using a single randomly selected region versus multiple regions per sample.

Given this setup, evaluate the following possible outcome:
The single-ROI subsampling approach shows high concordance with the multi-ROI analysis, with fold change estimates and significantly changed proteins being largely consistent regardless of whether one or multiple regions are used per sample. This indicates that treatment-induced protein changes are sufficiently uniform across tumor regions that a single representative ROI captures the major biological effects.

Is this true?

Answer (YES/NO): NO